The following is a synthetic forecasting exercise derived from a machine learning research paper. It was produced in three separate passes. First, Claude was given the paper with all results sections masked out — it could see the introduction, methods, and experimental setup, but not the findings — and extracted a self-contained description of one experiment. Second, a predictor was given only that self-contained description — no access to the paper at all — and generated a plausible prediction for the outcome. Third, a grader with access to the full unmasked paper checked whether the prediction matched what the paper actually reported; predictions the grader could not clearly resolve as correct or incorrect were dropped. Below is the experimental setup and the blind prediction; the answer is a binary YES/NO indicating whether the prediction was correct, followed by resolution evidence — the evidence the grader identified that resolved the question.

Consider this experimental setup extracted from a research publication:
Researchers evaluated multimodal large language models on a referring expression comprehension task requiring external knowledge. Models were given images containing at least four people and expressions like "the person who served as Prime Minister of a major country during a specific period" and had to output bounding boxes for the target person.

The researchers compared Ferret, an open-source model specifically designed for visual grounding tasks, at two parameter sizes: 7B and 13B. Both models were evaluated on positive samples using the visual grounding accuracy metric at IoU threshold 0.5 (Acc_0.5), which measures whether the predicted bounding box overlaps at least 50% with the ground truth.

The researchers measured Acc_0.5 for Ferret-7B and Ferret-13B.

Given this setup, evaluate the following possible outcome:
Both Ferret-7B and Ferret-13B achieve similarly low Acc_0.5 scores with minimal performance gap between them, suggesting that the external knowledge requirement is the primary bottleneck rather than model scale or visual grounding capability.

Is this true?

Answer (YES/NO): NO